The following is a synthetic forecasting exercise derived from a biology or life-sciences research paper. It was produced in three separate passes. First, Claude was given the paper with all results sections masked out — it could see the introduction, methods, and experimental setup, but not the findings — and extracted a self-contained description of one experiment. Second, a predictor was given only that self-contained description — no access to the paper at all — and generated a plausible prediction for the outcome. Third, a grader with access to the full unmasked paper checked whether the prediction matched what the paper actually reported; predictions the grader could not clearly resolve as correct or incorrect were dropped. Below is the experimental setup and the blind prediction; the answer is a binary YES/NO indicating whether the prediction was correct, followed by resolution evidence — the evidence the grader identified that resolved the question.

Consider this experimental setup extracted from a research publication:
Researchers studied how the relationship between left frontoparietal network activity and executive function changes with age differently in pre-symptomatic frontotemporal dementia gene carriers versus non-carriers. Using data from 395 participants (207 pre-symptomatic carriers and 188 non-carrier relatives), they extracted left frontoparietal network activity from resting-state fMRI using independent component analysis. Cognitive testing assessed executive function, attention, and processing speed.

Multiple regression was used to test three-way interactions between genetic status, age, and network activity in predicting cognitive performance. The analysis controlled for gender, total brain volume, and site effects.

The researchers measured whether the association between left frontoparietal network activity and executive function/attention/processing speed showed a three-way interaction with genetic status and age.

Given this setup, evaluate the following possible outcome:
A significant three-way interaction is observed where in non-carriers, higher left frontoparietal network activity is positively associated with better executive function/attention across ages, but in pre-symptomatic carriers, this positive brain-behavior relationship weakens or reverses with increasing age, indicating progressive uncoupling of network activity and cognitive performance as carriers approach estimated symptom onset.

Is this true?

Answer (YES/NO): NO